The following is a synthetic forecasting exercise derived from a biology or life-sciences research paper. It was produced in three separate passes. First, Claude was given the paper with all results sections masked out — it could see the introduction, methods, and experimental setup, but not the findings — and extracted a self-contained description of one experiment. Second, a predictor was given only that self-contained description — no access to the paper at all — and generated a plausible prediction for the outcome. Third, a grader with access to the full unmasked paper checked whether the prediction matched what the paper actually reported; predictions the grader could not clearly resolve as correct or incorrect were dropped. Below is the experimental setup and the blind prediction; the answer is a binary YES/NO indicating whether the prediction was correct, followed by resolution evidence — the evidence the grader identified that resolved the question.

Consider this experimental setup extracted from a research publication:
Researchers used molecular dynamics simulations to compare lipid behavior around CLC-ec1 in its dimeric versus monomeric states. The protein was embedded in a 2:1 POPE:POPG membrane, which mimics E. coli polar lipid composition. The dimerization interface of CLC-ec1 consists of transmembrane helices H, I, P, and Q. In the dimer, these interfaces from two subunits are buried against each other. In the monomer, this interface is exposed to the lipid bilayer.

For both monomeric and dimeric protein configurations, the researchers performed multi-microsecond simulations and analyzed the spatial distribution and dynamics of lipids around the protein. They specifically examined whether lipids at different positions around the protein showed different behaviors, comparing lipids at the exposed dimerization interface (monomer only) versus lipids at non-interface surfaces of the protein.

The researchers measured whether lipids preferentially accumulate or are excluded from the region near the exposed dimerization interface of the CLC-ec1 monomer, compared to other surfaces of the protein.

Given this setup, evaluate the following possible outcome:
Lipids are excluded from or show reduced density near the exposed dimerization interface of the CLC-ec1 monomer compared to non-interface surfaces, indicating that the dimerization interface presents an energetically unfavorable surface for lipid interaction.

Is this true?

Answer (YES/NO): YES